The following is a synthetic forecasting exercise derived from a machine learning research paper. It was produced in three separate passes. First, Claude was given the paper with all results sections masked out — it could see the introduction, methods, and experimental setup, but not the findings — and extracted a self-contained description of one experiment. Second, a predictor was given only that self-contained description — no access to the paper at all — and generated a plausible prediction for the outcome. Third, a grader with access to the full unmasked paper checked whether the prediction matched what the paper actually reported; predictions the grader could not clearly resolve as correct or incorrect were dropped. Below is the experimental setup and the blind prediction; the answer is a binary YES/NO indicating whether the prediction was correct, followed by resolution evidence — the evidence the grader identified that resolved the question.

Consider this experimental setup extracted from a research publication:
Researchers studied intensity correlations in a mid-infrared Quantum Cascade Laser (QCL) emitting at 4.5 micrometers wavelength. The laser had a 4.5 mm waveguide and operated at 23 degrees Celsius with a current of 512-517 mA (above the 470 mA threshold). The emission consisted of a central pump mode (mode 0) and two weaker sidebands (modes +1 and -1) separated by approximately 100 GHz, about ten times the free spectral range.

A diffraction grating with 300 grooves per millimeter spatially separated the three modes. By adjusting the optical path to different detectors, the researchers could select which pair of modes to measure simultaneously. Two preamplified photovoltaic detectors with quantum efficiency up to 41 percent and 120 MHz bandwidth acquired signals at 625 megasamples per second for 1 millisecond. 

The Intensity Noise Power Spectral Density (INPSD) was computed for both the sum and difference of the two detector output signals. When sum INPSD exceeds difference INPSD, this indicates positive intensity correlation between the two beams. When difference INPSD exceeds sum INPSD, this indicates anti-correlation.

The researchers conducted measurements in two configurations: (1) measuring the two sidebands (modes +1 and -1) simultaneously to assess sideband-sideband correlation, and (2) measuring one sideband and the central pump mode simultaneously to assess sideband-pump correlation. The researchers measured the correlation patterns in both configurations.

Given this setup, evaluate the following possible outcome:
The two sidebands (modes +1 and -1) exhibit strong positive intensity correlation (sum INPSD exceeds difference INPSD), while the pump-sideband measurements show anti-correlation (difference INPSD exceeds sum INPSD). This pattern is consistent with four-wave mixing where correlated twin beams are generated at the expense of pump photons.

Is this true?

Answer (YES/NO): YES